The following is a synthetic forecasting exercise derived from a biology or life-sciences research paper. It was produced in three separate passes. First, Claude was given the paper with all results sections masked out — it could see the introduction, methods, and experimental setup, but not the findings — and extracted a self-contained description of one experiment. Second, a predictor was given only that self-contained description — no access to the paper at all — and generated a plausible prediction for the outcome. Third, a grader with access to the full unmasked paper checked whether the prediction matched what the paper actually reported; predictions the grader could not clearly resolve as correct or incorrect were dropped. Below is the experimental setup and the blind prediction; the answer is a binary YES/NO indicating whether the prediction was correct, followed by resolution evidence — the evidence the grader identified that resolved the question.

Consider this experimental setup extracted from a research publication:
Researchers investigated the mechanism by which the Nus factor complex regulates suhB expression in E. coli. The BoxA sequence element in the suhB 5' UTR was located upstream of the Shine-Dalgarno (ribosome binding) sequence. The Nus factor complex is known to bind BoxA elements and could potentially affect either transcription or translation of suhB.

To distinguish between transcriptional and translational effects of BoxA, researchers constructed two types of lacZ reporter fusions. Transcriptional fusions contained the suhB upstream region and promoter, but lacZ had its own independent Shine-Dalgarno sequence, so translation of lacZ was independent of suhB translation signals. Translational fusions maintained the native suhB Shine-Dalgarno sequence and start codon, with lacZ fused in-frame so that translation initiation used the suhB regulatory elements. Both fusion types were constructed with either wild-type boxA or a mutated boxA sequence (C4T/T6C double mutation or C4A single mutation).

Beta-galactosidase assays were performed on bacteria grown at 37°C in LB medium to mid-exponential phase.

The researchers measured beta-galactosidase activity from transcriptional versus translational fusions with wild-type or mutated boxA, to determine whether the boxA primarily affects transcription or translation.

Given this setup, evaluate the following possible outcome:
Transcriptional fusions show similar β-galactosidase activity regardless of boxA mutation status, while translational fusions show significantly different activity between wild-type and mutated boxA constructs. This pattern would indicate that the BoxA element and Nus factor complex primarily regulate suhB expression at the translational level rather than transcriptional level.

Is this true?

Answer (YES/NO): NO